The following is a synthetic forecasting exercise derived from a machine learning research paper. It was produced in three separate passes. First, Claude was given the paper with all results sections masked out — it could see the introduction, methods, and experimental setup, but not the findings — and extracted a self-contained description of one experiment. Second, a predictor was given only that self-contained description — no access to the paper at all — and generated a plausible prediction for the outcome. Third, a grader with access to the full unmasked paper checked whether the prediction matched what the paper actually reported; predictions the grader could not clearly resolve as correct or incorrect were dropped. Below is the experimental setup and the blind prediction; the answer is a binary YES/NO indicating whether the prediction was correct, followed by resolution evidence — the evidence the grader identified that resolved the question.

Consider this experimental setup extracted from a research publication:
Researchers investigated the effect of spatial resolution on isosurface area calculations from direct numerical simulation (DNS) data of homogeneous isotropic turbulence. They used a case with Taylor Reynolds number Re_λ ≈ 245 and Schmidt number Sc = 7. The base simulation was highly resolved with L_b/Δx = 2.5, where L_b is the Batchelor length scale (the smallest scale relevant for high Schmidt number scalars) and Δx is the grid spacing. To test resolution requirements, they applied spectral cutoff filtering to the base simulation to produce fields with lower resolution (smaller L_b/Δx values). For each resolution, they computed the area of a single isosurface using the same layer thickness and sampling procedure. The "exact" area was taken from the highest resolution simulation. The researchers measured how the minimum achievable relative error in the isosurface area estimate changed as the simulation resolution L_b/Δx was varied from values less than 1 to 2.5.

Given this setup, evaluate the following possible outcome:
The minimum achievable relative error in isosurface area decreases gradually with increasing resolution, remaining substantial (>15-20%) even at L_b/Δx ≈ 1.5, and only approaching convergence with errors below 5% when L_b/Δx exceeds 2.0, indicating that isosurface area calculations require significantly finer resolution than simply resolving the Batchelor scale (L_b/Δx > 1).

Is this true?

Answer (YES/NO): NO